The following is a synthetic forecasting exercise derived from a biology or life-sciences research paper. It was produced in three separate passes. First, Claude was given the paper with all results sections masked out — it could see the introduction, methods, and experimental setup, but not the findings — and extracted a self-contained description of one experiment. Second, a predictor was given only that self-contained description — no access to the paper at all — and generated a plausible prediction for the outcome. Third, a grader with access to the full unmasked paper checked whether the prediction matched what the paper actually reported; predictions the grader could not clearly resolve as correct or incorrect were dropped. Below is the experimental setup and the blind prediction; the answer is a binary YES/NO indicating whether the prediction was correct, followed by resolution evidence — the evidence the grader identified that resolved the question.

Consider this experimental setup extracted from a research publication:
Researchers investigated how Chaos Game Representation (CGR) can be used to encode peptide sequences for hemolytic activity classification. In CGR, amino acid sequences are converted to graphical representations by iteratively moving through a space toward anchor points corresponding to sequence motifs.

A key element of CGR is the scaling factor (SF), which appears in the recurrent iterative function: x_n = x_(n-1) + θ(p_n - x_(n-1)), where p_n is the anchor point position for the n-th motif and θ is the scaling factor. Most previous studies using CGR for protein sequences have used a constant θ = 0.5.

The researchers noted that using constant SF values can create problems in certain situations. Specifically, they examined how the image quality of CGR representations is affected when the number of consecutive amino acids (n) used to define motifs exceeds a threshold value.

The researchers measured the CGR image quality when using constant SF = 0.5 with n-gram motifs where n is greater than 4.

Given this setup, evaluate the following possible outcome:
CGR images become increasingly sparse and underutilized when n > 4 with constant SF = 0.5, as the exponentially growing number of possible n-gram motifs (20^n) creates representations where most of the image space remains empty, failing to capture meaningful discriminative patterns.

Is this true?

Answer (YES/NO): NO